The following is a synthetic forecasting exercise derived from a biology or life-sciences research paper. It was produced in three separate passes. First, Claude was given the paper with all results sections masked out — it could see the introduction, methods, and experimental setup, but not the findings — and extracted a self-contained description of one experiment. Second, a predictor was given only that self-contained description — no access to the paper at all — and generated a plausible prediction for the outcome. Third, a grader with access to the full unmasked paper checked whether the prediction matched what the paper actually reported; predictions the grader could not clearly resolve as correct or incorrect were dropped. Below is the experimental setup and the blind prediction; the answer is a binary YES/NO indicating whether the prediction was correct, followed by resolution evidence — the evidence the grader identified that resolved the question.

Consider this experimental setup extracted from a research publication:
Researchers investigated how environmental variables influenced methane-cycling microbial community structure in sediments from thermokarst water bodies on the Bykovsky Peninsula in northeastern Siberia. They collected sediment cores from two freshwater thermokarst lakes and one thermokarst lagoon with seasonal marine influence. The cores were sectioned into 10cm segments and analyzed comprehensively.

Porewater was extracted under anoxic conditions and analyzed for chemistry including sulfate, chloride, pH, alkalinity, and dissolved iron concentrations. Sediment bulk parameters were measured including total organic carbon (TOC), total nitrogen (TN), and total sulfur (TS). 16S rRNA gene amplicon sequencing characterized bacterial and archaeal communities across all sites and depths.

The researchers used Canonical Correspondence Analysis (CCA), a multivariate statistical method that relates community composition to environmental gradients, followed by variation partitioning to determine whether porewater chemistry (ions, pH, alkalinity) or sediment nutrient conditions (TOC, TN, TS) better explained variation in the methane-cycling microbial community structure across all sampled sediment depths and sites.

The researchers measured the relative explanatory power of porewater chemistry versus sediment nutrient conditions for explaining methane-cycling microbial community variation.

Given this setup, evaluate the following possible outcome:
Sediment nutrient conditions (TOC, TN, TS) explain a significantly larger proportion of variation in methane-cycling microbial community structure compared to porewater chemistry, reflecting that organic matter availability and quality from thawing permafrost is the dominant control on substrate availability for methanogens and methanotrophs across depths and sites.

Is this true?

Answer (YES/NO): NO